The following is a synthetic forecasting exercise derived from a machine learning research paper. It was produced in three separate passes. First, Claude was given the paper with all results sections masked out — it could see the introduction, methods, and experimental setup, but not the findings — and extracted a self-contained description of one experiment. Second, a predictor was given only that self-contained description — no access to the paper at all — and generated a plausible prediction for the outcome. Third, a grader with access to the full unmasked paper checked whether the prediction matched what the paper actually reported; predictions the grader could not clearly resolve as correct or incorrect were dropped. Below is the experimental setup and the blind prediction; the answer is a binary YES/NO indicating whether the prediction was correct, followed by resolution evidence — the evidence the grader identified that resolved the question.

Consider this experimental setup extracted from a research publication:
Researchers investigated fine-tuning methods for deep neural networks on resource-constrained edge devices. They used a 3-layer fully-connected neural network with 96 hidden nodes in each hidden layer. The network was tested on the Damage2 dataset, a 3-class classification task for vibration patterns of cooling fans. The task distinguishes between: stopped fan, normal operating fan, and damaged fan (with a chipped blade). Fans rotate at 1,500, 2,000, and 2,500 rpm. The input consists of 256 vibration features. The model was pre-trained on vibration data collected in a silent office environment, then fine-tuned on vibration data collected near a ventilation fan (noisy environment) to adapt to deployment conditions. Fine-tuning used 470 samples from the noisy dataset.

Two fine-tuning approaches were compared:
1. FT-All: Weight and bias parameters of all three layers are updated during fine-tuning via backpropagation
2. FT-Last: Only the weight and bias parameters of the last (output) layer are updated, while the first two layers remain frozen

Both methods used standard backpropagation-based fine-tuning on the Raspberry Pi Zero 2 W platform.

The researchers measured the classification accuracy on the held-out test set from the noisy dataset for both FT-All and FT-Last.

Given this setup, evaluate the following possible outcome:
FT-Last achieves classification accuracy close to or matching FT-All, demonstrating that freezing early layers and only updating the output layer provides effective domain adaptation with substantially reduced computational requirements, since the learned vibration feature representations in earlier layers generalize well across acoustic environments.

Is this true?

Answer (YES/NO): YES